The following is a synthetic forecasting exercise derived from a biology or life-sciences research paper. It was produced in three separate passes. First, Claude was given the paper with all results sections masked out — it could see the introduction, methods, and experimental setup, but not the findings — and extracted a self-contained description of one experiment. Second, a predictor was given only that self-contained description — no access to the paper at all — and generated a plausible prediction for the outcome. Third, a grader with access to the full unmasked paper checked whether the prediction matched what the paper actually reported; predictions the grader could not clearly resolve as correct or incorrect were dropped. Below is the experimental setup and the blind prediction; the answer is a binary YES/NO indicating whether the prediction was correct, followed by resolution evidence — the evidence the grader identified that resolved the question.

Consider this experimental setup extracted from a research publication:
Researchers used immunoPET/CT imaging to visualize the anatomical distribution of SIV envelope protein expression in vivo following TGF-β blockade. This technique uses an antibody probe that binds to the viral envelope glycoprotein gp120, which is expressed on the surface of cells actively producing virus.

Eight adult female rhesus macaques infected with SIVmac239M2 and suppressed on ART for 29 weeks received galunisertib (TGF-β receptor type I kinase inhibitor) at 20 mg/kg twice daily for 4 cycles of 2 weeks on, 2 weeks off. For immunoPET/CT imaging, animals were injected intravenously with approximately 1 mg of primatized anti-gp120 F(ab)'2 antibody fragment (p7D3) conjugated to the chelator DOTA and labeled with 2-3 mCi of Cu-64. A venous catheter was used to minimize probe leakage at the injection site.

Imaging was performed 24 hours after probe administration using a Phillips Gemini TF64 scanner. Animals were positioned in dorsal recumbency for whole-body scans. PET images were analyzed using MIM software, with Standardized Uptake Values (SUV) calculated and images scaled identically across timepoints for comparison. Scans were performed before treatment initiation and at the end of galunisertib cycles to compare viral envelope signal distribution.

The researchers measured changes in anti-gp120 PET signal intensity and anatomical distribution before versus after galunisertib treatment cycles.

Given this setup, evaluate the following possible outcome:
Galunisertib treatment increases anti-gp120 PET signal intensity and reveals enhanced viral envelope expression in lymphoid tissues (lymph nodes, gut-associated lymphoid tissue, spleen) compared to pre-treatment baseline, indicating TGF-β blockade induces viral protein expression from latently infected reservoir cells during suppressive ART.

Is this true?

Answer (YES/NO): NO